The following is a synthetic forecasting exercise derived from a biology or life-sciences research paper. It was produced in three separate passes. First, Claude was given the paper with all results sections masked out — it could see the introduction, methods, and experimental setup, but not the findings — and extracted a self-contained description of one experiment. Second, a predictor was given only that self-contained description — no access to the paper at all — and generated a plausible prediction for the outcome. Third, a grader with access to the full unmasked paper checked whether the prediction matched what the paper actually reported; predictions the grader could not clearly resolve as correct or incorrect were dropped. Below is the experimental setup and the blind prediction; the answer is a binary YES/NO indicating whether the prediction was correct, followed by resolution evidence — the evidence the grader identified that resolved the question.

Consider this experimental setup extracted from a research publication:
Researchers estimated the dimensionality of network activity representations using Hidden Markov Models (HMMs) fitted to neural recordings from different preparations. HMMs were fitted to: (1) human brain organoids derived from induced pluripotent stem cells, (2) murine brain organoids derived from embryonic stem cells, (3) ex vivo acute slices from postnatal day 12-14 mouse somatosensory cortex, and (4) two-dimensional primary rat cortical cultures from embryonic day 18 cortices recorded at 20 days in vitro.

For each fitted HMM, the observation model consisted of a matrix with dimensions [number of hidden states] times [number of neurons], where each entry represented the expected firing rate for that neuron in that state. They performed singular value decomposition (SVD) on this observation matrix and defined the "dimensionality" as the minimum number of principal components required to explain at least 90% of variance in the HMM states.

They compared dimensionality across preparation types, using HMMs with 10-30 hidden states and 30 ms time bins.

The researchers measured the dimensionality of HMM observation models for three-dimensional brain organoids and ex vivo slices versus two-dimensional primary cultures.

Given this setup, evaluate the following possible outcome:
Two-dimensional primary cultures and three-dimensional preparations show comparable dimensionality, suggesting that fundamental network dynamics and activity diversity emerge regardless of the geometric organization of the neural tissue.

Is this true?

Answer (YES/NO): NO